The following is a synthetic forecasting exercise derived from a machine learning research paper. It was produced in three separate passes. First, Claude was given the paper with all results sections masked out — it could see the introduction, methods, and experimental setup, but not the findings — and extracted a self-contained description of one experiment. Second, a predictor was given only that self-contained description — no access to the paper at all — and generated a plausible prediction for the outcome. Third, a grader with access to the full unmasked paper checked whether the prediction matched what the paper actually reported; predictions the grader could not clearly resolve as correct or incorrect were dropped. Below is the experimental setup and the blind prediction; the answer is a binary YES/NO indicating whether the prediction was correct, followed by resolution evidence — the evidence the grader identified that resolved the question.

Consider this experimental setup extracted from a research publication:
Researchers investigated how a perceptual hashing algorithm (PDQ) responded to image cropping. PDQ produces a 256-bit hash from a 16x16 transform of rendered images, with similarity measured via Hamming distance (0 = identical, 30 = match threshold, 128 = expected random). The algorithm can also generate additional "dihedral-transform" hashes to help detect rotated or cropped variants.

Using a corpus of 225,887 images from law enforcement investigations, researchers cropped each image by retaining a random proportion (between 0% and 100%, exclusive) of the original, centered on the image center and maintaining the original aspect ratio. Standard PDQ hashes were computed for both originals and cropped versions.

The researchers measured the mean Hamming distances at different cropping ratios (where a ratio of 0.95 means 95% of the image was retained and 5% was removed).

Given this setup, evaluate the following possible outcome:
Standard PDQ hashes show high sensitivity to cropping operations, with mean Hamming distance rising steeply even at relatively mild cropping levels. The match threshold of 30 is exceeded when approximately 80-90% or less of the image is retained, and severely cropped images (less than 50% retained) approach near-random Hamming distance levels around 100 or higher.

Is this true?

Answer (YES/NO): NO